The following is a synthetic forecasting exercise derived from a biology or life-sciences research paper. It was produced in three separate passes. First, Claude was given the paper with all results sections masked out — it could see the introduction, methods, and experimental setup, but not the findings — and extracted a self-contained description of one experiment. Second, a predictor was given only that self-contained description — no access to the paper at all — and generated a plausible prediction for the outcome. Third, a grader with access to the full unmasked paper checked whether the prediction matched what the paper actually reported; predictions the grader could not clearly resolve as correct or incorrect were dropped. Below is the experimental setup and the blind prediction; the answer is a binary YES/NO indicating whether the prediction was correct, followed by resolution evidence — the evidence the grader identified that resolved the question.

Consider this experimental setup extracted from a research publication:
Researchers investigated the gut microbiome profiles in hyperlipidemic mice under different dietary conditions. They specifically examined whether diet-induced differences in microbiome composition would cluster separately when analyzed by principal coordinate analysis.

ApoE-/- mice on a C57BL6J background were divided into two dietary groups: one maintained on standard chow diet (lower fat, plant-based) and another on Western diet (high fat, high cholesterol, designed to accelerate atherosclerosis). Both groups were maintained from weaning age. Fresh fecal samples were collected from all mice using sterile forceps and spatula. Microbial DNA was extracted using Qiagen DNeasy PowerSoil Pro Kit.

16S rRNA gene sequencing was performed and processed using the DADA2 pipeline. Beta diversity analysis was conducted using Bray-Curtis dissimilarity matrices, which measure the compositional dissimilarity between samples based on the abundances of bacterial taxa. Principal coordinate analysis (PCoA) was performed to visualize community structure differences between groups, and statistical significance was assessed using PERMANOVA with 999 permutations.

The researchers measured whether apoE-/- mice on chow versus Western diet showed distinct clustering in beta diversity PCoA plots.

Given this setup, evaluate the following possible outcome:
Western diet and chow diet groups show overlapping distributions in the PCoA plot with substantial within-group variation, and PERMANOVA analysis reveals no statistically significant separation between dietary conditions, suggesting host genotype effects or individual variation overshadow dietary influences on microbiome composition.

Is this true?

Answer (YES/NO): NO